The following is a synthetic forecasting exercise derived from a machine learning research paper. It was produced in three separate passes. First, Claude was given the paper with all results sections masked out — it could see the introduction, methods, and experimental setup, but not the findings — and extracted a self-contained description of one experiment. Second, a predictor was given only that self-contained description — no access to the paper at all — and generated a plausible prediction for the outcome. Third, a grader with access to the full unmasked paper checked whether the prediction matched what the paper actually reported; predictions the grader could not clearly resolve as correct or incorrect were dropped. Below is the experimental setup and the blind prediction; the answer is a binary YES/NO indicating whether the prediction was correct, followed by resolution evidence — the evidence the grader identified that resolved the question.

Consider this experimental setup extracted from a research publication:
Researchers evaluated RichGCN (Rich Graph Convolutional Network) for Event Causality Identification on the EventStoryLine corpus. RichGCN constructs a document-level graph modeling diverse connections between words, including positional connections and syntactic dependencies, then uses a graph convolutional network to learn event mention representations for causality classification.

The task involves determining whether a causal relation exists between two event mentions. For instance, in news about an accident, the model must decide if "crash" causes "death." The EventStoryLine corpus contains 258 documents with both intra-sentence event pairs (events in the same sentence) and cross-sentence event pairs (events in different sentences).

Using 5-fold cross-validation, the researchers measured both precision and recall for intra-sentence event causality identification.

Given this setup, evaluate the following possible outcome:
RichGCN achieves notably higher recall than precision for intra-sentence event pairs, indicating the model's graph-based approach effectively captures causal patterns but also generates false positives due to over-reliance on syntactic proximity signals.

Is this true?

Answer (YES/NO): YES